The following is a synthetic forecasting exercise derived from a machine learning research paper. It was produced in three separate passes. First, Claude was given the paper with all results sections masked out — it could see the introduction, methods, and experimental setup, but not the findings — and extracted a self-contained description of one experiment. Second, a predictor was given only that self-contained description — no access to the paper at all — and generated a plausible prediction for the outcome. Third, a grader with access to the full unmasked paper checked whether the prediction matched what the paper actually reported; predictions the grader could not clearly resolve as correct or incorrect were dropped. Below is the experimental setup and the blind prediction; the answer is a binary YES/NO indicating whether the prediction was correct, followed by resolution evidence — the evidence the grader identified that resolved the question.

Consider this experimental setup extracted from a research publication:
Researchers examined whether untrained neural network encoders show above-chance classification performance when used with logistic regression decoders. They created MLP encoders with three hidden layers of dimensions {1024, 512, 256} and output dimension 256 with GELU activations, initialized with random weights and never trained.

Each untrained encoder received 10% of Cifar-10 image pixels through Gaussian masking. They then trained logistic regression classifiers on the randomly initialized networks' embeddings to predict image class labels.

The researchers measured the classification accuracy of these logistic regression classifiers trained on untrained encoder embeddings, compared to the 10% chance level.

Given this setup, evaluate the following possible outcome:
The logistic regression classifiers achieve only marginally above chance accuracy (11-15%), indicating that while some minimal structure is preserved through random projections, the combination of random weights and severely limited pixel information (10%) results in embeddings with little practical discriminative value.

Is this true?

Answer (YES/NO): NO